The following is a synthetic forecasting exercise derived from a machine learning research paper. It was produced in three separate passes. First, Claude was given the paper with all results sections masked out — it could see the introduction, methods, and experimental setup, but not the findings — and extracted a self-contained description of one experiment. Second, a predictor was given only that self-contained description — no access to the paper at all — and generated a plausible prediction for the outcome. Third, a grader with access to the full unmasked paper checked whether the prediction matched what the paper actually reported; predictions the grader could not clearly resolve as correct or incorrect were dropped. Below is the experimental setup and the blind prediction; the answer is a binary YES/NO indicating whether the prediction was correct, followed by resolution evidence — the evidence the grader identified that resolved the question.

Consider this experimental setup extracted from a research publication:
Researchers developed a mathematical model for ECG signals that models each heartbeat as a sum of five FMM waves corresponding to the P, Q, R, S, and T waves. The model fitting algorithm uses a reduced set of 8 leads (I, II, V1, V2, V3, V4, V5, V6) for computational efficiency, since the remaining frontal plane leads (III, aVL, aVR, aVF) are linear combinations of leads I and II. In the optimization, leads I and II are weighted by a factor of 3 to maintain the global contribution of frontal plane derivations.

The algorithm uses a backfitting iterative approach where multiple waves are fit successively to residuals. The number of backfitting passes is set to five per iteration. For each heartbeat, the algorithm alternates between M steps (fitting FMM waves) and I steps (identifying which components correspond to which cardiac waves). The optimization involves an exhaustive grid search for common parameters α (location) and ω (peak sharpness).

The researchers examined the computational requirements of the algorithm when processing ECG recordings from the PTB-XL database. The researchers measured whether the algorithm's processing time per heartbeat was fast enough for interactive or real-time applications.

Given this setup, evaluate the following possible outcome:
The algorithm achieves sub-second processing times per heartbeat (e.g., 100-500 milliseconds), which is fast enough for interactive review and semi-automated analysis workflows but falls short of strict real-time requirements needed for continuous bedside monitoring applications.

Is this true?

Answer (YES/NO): NO